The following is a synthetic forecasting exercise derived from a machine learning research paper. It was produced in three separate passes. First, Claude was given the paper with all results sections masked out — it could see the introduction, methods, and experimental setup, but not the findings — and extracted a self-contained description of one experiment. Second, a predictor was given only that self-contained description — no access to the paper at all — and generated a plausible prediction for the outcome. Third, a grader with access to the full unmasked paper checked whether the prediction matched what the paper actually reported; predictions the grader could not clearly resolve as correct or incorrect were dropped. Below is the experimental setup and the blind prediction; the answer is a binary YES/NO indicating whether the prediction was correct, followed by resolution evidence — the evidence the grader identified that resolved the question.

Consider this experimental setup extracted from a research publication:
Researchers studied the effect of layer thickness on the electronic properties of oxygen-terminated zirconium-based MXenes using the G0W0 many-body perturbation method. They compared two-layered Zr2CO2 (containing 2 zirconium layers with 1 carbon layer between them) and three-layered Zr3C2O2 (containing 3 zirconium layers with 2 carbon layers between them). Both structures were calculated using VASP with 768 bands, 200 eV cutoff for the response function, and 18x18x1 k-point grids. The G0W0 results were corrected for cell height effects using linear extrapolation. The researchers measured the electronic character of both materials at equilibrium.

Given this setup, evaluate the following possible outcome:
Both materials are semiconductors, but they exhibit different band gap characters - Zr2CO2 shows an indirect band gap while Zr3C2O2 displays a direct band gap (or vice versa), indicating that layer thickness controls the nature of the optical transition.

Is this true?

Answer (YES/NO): NO